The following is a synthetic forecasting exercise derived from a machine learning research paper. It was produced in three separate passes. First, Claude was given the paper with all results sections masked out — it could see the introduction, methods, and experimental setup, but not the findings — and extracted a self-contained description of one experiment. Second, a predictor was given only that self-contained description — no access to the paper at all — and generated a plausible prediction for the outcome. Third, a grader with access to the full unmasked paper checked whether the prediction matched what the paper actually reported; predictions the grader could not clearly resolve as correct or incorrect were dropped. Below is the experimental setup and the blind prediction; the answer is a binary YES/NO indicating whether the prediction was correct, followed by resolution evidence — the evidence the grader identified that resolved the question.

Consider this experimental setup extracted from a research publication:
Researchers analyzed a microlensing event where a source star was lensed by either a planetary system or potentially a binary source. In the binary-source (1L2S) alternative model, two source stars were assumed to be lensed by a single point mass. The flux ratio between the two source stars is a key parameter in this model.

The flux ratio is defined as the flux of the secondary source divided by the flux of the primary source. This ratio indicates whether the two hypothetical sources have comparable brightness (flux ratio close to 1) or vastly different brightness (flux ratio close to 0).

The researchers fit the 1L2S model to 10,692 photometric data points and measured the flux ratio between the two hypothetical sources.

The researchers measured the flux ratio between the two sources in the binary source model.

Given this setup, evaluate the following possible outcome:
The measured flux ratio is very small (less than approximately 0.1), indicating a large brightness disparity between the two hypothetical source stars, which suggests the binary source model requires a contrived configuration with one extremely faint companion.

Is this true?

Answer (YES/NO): YES